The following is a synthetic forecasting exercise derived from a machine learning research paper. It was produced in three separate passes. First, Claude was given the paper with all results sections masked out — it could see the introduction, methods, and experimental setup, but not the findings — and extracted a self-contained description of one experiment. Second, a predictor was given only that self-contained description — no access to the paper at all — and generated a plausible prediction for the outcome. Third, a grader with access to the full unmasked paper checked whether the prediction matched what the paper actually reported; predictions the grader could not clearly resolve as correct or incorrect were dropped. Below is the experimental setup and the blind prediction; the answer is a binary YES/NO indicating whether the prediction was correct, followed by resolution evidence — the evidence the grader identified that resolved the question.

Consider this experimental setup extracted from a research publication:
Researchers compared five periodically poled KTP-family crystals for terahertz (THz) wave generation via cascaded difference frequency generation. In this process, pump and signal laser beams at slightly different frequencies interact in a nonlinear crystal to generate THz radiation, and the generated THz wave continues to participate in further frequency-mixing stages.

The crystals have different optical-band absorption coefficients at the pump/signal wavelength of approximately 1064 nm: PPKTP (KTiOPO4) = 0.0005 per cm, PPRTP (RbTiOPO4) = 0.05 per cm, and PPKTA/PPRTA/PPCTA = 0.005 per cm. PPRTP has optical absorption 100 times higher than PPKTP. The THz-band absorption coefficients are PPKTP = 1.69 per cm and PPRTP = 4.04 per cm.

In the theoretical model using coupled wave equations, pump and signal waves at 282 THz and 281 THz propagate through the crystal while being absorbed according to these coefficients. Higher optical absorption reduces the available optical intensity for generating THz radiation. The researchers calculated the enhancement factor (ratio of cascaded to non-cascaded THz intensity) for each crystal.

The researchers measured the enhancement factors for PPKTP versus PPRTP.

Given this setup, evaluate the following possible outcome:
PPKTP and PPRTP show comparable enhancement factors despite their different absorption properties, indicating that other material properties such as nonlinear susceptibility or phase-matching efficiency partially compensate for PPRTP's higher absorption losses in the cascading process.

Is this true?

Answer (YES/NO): NO